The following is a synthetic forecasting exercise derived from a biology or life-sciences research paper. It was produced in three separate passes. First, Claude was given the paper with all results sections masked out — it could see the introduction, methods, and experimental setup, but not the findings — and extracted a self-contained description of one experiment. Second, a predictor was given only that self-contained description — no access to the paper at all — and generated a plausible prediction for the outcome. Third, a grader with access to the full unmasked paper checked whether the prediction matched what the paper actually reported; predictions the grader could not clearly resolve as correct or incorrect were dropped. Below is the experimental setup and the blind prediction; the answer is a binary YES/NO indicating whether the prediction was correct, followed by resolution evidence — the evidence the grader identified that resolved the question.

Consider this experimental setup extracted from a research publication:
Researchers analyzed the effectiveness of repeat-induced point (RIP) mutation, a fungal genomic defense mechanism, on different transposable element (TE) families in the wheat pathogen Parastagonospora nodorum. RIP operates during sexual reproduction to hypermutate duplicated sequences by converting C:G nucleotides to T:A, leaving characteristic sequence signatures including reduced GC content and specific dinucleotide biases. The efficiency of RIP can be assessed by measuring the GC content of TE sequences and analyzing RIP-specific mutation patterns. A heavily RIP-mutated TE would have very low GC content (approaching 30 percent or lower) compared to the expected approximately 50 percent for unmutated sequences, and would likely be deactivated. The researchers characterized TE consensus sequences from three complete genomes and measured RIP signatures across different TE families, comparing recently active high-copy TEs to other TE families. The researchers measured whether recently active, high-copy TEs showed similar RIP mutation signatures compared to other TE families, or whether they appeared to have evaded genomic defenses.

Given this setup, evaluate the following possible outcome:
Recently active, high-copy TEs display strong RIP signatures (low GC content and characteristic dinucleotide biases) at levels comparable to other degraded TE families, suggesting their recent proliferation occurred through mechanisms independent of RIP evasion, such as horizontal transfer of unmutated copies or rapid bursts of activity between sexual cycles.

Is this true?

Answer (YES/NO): NO